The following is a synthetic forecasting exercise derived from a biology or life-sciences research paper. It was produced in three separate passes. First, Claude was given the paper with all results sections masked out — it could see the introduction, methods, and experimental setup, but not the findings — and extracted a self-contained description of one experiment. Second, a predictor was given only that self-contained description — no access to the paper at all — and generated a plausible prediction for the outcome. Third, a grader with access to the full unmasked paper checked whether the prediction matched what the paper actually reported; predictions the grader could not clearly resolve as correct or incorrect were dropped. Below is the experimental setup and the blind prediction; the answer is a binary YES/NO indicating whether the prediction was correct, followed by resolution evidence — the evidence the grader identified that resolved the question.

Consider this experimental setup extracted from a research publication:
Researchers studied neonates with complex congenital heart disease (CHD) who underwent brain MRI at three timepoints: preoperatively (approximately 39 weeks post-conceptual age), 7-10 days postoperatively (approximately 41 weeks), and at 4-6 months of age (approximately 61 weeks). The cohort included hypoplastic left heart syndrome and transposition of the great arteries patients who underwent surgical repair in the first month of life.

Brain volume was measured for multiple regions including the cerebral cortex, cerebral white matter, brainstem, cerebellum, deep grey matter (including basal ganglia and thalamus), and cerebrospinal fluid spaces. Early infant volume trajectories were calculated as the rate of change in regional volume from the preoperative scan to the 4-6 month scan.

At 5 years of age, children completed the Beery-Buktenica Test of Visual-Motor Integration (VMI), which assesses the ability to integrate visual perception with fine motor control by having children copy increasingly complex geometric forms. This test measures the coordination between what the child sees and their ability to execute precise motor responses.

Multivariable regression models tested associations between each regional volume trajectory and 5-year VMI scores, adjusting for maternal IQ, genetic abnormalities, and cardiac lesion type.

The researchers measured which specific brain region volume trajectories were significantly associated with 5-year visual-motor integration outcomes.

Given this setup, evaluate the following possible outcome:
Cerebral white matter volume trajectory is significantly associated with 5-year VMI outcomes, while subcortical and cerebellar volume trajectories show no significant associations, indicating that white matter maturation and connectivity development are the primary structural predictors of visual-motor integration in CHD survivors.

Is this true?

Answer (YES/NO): NO